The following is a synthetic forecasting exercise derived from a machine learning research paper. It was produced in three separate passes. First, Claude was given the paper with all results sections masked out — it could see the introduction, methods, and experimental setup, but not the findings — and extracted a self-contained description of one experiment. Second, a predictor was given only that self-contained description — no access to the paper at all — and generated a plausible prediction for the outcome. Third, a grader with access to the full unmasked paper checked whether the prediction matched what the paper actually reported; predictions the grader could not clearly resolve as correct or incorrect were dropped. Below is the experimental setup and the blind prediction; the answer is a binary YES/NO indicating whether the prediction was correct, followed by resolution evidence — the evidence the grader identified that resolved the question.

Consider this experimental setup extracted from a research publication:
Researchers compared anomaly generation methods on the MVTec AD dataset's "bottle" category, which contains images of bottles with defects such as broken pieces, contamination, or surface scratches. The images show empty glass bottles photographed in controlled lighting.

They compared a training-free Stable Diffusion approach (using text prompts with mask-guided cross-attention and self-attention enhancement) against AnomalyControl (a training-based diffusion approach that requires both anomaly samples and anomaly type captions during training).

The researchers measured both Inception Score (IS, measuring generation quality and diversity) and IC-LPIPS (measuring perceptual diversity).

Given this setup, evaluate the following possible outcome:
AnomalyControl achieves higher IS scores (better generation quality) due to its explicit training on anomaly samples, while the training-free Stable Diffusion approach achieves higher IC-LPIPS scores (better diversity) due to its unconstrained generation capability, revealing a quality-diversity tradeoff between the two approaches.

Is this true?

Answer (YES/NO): NO